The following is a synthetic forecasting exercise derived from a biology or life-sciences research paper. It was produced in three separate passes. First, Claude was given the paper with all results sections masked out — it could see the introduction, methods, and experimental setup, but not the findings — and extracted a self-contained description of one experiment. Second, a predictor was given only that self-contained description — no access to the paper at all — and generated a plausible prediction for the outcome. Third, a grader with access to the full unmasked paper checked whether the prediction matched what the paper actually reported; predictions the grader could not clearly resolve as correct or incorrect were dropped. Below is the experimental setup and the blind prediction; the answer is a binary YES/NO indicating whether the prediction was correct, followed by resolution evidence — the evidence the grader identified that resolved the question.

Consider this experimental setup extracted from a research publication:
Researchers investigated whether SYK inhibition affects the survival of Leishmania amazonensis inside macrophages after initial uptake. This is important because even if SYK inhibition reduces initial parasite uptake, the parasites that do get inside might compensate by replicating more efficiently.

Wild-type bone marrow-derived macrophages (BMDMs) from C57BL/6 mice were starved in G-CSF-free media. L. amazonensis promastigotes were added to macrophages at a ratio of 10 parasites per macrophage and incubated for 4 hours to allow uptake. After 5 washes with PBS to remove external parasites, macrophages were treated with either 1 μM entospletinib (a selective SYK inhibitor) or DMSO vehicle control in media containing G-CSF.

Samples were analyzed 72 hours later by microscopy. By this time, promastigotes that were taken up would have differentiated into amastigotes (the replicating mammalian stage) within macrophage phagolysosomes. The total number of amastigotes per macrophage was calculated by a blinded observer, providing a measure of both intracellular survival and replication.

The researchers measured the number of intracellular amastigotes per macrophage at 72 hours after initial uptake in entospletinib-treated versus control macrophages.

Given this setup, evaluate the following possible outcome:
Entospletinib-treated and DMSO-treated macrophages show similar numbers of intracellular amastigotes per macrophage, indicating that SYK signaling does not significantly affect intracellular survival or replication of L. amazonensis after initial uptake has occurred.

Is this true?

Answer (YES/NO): YES